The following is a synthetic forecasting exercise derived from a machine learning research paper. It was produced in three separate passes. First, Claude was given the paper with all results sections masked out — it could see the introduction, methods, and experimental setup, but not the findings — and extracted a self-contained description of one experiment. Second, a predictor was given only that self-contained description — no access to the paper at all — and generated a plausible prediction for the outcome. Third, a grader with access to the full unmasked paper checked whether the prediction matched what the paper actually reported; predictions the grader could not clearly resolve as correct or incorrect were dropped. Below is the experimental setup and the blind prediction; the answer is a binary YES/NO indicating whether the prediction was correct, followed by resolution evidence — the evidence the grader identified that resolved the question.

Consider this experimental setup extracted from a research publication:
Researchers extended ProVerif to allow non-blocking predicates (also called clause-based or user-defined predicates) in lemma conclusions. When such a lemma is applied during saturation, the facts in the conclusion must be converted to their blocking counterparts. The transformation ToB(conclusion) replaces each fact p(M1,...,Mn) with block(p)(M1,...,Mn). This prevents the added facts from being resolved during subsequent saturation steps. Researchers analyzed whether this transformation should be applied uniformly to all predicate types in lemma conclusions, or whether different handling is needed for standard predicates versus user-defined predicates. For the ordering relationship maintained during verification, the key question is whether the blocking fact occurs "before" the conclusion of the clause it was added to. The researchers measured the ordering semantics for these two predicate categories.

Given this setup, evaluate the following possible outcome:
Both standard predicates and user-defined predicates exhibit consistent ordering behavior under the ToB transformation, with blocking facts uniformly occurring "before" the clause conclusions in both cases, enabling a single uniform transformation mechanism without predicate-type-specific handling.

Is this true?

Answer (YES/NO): NO